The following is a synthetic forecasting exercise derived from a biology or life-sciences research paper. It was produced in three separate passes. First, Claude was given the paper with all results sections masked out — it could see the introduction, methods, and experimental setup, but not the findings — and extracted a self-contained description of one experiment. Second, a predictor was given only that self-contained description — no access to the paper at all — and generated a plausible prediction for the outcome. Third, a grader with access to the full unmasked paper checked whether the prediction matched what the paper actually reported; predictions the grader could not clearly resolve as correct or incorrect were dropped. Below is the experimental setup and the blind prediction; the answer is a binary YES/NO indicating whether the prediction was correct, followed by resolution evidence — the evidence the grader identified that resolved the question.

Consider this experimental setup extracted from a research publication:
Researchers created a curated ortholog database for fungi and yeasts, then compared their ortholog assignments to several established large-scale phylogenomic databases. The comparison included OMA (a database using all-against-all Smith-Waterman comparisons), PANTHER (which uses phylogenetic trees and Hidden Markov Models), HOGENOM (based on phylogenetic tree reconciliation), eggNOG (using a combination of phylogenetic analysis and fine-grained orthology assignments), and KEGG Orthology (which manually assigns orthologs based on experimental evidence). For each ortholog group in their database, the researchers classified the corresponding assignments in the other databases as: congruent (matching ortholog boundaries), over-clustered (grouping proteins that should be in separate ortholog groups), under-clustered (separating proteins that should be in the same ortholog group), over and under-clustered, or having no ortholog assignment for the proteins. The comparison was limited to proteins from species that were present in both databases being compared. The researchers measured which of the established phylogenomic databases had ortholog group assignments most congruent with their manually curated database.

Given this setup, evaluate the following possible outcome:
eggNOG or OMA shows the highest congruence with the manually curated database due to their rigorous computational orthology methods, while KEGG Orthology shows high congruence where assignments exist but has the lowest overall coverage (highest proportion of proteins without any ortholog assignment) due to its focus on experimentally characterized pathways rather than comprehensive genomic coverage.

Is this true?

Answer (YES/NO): NO